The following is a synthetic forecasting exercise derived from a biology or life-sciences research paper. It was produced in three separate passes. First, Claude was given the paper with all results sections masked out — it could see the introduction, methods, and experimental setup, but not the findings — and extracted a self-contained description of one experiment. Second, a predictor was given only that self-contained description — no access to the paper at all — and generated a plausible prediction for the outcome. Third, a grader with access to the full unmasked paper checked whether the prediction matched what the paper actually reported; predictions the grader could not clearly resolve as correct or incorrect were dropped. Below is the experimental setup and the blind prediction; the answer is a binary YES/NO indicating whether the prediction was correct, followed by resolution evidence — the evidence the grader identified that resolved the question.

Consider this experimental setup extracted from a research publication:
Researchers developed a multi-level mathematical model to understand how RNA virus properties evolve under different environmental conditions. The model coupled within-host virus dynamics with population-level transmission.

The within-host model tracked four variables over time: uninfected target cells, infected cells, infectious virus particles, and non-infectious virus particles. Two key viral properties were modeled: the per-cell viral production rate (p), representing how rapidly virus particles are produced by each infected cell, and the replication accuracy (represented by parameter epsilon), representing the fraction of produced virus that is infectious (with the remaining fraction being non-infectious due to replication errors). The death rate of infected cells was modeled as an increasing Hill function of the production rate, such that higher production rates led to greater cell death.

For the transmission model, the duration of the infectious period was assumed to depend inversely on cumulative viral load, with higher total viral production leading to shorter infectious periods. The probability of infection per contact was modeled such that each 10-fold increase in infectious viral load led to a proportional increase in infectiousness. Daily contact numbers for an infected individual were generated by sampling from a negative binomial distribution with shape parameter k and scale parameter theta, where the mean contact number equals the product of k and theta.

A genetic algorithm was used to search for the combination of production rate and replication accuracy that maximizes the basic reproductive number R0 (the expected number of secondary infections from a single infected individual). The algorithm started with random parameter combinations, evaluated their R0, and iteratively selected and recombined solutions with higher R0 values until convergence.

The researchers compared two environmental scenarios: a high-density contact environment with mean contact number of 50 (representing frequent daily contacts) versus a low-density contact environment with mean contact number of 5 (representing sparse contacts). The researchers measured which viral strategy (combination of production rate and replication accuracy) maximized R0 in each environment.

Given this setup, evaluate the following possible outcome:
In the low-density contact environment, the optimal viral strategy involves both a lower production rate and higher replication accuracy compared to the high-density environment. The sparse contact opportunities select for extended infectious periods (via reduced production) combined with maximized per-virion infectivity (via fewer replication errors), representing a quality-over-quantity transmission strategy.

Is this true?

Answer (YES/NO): YES